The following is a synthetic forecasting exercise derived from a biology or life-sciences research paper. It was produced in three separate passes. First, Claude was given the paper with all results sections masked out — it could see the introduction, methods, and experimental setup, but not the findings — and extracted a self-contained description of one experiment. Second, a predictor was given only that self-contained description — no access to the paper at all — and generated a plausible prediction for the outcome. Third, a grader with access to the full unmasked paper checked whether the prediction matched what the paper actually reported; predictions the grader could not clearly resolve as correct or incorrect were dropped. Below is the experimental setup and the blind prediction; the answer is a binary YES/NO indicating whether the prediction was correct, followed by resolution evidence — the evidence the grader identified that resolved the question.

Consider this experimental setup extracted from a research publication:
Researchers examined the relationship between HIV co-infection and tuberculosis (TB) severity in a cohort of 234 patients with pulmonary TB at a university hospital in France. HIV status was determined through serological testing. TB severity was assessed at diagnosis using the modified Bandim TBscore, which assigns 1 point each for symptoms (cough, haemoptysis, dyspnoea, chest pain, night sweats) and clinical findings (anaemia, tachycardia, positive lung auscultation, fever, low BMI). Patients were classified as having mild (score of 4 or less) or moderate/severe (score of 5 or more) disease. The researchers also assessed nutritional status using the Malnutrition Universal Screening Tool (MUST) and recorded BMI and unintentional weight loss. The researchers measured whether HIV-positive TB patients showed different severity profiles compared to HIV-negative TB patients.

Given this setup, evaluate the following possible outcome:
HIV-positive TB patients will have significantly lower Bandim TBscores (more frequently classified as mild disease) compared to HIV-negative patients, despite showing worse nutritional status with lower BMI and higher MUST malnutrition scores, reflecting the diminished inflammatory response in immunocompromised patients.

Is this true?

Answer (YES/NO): NO